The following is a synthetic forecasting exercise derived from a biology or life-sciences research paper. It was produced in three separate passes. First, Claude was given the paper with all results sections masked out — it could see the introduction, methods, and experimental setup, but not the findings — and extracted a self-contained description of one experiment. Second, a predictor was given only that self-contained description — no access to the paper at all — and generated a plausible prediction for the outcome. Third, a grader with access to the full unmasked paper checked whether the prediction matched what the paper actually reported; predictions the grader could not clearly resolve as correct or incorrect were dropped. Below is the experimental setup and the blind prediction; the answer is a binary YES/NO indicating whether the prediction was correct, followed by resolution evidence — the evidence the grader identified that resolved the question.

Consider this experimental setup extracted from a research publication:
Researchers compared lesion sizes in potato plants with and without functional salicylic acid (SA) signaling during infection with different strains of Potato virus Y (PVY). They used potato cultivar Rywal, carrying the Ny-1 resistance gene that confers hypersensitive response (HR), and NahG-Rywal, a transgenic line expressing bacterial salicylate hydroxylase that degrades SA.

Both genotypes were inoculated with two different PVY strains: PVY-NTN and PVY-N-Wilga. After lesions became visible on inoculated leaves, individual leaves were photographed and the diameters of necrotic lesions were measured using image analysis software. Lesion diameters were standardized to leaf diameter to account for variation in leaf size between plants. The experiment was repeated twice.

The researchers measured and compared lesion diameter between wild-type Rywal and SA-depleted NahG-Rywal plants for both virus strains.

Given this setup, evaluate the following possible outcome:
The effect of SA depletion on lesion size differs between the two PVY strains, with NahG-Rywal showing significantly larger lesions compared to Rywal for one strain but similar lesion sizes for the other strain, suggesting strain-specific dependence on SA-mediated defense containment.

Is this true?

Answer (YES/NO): NO